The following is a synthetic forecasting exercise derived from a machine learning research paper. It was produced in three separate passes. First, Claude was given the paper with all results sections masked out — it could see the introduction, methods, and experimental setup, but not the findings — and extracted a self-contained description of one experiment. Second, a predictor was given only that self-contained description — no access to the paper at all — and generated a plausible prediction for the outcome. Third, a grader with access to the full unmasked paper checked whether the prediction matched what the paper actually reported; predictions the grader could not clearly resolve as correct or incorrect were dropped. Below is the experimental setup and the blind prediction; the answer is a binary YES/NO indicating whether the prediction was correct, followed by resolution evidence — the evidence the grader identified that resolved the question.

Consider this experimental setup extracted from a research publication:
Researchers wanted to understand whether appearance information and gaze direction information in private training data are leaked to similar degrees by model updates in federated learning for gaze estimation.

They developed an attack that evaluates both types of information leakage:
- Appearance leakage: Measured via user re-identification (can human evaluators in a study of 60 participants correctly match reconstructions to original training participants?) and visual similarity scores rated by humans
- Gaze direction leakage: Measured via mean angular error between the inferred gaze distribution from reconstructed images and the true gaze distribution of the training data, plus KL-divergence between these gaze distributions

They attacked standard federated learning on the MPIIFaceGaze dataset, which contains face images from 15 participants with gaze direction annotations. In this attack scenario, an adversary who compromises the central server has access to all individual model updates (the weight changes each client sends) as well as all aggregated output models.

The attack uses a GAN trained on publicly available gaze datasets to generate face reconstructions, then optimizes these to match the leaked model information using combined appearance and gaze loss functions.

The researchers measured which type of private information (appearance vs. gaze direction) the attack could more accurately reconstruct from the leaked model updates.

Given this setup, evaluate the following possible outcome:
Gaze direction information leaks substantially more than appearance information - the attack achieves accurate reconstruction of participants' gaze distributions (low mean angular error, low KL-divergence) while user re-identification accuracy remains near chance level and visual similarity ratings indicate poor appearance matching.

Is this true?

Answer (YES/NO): NO